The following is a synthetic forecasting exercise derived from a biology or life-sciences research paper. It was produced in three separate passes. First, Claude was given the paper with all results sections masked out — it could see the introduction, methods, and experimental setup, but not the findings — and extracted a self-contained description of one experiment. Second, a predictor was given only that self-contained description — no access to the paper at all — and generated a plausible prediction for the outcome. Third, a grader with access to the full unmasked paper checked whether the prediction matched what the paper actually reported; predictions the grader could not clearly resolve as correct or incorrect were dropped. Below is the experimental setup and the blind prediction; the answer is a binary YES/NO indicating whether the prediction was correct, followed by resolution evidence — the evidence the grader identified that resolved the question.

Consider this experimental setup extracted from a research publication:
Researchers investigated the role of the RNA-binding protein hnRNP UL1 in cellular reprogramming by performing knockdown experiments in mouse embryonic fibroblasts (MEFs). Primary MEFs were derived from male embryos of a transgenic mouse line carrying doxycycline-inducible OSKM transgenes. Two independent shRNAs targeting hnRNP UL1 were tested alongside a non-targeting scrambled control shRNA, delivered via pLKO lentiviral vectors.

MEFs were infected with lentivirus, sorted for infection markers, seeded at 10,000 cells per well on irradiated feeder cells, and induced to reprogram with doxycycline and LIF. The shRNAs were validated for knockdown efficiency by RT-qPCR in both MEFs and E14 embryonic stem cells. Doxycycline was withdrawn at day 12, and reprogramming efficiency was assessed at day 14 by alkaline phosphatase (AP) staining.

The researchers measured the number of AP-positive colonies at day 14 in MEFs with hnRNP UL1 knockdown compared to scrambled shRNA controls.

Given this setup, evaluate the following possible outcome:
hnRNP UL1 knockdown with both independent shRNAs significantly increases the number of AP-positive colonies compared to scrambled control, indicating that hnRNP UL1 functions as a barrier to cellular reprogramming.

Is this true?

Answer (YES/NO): NO